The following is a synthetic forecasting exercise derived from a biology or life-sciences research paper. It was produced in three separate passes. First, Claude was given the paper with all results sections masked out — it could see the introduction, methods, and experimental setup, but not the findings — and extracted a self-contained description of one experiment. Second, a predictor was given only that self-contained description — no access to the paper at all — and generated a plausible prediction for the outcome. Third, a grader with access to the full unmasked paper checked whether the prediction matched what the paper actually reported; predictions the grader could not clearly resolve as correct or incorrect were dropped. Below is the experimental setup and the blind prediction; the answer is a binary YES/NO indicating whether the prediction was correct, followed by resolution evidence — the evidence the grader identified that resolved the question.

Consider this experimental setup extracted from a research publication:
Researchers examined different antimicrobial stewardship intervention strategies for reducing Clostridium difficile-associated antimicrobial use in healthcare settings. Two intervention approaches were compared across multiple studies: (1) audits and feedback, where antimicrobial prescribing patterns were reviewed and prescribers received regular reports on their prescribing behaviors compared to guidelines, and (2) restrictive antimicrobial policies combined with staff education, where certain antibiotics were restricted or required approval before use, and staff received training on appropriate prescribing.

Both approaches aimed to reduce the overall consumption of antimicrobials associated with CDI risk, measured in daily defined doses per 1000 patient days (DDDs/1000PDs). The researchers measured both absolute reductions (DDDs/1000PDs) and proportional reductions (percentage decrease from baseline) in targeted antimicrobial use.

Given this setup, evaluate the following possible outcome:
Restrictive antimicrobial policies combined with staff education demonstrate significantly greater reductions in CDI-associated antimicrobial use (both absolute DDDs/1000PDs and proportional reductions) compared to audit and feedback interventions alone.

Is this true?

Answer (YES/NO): NO